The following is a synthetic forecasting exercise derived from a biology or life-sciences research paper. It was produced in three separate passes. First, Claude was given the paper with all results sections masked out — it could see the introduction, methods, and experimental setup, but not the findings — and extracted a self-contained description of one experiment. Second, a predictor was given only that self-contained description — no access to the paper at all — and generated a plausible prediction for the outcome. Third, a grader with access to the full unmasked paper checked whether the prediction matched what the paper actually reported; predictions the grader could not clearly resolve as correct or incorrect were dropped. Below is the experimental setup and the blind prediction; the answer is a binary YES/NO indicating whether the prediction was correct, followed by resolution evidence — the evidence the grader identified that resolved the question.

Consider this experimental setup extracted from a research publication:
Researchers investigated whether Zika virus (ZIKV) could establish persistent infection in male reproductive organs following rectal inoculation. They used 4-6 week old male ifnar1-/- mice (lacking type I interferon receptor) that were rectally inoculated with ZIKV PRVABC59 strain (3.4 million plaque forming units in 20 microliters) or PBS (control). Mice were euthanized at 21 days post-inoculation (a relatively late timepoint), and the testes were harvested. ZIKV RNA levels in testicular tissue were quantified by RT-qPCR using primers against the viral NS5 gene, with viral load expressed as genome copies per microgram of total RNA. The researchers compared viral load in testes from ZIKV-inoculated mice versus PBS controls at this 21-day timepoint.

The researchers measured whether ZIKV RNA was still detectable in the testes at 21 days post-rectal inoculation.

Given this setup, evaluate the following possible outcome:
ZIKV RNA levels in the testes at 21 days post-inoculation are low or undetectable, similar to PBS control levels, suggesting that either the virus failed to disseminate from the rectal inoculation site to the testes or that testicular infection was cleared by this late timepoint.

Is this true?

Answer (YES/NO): NO